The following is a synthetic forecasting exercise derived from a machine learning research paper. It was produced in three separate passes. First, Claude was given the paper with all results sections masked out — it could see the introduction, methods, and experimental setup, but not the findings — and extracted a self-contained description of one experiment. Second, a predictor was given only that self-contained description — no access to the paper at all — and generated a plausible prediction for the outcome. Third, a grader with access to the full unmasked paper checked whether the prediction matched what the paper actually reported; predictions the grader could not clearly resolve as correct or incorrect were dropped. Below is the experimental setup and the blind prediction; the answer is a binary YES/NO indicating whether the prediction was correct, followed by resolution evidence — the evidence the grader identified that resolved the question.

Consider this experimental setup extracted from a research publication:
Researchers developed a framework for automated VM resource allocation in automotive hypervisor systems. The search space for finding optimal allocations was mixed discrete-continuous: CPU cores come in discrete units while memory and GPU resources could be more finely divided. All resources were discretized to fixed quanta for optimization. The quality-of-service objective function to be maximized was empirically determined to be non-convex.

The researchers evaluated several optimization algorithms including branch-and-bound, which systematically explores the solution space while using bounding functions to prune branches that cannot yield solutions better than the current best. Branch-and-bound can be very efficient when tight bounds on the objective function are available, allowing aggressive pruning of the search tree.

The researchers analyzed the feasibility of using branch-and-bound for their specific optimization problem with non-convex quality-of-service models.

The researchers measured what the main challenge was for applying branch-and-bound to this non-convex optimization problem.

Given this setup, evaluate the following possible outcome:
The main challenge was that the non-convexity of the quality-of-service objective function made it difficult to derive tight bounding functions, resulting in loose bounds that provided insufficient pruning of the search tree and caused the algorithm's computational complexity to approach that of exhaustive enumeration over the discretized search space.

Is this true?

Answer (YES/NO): NO